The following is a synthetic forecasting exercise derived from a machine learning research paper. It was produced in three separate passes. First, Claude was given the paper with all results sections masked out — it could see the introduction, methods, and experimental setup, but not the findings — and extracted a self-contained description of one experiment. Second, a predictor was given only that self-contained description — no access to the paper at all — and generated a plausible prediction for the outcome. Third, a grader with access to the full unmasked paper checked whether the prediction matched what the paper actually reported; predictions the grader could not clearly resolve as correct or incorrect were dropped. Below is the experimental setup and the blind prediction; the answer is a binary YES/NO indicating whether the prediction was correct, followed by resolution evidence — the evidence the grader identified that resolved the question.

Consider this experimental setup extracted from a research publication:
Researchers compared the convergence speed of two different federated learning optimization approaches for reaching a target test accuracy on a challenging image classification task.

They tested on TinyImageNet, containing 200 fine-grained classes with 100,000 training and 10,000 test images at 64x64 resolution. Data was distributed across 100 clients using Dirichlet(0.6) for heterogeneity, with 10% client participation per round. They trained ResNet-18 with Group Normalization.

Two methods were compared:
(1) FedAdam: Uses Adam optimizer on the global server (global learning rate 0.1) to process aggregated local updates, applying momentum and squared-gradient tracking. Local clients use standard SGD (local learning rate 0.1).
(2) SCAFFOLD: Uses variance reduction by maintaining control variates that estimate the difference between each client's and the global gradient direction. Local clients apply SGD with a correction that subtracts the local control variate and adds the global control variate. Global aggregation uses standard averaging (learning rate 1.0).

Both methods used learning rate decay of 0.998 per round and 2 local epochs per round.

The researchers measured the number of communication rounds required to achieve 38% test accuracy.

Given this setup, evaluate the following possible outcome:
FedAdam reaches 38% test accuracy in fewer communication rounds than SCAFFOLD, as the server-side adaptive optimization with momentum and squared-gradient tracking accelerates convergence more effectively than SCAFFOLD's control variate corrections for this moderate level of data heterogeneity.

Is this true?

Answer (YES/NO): NO